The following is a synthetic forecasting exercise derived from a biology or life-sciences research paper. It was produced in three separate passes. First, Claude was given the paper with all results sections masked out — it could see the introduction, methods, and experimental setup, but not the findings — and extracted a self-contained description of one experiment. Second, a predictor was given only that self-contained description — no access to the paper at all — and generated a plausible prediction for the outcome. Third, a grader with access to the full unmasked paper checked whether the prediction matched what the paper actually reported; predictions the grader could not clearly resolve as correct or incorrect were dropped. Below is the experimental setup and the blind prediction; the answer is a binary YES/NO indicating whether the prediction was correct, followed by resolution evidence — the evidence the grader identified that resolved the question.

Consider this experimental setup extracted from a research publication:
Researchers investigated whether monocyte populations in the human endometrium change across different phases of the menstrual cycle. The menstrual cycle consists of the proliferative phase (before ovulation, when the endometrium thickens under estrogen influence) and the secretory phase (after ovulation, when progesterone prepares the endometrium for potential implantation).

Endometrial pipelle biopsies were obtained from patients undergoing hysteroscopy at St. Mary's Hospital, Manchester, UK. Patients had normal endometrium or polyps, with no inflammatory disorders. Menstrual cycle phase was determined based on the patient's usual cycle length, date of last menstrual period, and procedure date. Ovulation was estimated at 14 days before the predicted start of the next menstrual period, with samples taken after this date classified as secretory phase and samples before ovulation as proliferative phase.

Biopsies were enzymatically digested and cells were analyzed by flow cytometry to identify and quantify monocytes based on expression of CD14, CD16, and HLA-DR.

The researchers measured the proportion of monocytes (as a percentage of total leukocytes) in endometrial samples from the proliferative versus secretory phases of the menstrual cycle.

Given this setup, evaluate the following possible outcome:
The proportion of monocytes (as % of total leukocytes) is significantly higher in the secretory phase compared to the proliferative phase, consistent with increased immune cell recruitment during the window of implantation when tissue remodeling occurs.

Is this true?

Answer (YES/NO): YES